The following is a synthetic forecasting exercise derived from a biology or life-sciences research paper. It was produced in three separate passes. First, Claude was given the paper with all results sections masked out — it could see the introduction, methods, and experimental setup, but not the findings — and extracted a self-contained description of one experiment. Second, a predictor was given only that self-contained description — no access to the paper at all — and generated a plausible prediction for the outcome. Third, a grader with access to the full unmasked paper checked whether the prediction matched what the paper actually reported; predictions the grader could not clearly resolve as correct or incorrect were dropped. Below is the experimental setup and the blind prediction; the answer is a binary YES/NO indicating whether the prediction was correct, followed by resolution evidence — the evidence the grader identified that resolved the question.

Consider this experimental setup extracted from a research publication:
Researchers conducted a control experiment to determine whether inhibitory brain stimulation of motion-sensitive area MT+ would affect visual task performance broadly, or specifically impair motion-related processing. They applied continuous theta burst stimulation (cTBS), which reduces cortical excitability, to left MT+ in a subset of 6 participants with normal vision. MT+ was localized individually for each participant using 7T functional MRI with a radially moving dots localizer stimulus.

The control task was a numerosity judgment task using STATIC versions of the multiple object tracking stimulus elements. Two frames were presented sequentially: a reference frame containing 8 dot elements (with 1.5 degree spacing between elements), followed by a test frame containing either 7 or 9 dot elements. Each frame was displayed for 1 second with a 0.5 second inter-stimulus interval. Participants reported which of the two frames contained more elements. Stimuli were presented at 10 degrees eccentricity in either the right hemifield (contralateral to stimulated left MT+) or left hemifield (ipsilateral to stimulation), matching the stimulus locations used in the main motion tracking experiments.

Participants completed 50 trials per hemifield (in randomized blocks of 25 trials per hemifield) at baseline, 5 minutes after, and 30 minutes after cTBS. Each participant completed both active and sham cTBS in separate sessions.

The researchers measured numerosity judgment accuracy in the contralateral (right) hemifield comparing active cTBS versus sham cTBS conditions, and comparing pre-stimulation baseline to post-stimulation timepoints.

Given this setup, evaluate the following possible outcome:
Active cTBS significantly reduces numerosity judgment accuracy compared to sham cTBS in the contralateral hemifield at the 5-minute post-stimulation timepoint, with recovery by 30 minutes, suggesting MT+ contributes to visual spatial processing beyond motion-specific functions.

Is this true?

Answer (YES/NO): NO